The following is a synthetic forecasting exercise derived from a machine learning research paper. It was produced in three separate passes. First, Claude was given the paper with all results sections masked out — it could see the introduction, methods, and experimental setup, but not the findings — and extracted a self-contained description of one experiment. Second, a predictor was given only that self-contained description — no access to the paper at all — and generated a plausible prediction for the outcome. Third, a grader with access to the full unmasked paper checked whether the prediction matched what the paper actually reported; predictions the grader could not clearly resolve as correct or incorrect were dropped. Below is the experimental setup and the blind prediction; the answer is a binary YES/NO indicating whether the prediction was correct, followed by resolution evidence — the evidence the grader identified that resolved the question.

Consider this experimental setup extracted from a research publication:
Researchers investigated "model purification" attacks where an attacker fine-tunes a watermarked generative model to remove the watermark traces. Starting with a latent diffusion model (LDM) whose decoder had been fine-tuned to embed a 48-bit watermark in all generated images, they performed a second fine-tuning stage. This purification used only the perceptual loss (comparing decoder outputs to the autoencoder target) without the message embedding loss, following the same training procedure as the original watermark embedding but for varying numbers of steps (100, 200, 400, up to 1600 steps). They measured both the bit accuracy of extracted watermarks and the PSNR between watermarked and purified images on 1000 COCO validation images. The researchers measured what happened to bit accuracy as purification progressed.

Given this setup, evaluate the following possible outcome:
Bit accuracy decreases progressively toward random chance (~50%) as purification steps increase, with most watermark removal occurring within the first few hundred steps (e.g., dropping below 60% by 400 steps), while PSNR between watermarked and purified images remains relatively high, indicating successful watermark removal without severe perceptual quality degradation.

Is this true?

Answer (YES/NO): NO